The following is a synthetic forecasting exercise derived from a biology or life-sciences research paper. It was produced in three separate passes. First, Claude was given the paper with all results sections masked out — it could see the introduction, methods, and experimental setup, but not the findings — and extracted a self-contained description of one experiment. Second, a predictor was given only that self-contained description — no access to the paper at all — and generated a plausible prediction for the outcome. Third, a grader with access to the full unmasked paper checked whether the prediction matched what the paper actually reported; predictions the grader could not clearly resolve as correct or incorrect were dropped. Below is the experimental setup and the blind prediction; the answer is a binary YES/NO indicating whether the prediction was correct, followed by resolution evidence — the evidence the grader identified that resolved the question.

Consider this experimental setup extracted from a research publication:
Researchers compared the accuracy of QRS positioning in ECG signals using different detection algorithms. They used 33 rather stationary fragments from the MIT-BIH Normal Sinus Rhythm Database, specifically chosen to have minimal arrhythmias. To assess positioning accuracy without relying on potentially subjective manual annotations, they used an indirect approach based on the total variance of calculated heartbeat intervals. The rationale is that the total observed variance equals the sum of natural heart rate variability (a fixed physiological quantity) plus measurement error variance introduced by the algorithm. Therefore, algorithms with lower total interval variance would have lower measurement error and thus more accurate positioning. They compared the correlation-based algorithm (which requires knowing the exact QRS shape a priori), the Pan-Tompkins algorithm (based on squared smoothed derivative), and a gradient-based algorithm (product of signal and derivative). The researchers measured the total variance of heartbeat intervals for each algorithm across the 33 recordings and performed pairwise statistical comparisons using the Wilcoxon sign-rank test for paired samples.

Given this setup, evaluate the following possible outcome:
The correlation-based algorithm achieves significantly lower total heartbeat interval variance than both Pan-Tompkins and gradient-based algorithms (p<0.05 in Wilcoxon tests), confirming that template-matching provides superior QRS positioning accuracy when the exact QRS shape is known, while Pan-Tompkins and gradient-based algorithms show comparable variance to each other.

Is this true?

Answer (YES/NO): NO